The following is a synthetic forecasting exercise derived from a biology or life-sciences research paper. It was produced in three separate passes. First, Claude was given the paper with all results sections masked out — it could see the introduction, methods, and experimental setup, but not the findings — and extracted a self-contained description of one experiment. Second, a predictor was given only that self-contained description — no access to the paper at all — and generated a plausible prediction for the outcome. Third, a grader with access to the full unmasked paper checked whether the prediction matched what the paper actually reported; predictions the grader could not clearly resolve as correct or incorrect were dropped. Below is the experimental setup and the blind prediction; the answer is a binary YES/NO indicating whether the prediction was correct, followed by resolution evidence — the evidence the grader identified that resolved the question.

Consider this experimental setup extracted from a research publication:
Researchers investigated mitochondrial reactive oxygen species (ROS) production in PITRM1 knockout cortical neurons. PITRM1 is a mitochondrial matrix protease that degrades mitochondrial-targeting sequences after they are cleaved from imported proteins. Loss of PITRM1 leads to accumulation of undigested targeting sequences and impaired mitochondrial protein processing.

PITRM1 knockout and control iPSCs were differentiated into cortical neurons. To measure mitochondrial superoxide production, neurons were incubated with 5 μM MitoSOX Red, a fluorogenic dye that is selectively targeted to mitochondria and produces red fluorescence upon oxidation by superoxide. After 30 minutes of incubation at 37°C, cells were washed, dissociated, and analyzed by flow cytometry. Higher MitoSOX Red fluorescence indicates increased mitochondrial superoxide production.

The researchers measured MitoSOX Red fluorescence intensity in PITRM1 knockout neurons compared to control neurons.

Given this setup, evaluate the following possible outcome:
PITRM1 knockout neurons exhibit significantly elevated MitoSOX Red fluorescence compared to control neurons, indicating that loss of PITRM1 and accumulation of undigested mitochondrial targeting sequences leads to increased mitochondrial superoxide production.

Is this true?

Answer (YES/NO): NO